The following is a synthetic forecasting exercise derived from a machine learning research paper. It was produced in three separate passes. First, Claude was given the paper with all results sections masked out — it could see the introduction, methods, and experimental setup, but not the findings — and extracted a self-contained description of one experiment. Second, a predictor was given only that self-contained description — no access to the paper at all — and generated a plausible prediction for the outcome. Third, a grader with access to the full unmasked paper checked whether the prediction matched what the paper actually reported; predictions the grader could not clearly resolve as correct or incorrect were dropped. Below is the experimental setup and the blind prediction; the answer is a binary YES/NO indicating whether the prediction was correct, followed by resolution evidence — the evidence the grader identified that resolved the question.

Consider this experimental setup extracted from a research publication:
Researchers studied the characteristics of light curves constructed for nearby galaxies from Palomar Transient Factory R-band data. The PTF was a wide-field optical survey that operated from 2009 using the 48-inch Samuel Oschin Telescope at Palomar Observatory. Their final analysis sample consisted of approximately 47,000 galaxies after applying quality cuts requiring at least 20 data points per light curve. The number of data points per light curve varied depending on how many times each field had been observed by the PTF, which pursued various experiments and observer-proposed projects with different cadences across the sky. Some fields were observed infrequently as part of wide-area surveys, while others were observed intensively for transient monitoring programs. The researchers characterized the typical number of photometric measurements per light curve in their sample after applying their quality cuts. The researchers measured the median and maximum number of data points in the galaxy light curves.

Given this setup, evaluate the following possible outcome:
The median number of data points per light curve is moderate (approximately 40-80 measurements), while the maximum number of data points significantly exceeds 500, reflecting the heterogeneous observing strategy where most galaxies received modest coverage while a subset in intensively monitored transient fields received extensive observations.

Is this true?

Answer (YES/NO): YES